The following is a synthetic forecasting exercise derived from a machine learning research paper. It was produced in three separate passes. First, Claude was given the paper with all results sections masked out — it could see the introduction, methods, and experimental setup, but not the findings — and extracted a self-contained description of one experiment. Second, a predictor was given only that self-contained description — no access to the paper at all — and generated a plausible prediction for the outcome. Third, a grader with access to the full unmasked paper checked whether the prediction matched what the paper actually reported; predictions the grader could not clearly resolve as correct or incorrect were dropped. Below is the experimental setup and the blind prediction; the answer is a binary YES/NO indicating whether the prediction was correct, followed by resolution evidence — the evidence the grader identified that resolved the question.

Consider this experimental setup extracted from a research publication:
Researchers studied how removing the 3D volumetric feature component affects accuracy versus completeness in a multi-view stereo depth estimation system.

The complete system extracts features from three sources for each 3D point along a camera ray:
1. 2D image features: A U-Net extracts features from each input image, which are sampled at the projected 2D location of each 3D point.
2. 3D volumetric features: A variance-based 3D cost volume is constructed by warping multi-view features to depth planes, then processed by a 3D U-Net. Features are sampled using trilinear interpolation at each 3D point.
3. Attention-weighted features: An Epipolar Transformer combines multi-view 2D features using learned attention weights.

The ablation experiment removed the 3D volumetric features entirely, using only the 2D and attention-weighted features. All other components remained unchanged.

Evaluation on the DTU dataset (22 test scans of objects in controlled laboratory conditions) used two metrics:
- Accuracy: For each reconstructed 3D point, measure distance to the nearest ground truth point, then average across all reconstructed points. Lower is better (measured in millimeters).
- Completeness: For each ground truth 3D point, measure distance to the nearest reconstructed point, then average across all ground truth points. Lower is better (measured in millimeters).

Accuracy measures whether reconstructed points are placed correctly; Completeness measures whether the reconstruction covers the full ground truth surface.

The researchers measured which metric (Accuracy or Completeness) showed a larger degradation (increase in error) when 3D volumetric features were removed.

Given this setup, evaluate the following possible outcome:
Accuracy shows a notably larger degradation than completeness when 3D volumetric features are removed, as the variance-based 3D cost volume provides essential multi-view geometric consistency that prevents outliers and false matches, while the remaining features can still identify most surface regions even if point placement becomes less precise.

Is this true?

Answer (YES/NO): YES